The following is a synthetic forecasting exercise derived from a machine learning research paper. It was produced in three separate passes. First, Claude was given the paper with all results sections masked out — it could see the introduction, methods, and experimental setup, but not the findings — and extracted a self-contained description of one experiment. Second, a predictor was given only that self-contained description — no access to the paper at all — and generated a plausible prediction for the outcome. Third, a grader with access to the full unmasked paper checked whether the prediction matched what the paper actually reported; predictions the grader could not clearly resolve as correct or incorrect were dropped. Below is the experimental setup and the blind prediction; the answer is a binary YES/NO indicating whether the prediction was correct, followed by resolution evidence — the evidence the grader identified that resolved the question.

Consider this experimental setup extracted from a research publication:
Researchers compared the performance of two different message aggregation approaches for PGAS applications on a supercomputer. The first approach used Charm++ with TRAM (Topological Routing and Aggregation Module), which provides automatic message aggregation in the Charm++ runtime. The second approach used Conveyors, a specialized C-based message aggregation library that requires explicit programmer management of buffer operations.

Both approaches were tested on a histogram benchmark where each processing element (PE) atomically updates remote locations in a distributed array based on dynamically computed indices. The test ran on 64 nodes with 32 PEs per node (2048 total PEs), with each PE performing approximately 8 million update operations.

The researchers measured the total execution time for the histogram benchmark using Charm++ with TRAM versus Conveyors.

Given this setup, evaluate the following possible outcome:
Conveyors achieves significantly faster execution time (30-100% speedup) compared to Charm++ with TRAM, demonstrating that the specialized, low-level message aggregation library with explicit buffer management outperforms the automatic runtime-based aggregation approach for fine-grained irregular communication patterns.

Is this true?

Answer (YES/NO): NO